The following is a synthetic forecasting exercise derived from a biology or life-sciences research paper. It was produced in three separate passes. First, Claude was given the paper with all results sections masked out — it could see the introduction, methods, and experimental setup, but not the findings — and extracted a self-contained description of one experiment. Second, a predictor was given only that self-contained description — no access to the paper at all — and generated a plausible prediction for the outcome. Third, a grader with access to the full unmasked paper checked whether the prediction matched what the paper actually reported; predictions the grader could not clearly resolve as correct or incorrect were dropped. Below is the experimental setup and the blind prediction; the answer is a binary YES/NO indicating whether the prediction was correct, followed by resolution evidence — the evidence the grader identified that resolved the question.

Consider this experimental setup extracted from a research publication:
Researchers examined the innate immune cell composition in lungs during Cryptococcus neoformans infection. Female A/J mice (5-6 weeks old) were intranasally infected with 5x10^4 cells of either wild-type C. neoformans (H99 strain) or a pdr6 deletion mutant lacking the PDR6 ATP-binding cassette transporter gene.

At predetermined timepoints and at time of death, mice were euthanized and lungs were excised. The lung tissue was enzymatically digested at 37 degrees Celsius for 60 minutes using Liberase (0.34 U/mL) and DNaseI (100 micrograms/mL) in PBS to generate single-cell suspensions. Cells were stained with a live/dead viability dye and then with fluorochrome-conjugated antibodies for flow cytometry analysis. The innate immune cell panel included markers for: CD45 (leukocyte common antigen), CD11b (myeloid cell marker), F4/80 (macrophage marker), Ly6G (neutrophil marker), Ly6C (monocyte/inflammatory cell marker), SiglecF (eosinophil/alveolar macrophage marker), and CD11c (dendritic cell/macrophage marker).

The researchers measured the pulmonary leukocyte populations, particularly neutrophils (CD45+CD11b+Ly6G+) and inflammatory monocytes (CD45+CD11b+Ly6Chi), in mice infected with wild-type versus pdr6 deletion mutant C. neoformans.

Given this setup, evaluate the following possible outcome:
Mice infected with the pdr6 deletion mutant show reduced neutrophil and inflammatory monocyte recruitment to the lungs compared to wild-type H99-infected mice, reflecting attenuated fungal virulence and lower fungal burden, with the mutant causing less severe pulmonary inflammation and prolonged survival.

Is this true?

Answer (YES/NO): NO